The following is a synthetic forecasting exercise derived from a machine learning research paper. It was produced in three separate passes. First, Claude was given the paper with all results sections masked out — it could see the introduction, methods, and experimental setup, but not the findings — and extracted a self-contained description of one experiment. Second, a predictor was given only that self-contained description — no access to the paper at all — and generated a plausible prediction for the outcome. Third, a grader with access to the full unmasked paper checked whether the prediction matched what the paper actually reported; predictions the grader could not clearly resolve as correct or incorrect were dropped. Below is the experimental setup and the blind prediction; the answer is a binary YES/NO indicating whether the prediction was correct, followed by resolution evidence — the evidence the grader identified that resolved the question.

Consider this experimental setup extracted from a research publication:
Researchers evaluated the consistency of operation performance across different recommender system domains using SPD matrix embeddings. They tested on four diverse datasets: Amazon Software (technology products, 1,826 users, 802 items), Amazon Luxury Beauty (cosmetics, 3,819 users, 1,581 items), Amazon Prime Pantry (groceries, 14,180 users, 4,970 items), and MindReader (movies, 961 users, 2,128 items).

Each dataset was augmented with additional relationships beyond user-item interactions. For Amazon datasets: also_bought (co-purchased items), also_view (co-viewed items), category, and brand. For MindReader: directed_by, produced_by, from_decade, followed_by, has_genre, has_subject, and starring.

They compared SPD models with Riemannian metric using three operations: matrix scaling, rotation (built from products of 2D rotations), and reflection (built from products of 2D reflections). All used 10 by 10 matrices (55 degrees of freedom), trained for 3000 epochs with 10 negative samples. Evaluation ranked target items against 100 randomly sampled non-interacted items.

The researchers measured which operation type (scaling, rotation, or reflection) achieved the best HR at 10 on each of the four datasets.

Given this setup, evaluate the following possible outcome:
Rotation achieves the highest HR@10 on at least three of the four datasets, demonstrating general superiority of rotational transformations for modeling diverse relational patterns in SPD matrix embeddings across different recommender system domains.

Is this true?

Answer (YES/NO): YES